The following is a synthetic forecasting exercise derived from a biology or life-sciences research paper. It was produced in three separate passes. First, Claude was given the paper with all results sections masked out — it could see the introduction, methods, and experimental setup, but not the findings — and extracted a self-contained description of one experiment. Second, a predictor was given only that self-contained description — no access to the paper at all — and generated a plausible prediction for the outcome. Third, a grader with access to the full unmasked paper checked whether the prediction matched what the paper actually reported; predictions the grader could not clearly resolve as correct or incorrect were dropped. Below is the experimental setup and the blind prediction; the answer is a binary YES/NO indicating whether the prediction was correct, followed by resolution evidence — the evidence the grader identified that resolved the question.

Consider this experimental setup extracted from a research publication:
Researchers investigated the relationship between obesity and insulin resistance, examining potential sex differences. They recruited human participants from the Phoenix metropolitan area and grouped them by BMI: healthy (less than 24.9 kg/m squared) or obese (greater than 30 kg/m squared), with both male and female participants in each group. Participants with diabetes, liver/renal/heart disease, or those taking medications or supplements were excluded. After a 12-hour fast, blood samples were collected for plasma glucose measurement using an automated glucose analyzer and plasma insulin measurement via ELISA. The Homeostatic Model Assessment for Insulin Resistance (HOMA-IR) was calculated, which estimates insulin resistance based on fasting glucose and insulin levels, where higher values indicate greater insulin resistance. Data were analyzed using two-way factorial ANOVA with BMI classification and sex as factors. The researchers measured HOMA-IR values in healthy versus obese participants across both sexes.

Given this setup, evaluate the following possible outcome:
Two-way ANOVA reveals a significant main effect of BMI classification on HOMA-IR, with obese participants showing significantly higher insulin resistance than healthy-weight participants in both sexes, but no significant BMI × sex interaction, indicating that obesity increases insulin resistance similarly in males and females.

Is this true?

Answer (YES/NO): YES